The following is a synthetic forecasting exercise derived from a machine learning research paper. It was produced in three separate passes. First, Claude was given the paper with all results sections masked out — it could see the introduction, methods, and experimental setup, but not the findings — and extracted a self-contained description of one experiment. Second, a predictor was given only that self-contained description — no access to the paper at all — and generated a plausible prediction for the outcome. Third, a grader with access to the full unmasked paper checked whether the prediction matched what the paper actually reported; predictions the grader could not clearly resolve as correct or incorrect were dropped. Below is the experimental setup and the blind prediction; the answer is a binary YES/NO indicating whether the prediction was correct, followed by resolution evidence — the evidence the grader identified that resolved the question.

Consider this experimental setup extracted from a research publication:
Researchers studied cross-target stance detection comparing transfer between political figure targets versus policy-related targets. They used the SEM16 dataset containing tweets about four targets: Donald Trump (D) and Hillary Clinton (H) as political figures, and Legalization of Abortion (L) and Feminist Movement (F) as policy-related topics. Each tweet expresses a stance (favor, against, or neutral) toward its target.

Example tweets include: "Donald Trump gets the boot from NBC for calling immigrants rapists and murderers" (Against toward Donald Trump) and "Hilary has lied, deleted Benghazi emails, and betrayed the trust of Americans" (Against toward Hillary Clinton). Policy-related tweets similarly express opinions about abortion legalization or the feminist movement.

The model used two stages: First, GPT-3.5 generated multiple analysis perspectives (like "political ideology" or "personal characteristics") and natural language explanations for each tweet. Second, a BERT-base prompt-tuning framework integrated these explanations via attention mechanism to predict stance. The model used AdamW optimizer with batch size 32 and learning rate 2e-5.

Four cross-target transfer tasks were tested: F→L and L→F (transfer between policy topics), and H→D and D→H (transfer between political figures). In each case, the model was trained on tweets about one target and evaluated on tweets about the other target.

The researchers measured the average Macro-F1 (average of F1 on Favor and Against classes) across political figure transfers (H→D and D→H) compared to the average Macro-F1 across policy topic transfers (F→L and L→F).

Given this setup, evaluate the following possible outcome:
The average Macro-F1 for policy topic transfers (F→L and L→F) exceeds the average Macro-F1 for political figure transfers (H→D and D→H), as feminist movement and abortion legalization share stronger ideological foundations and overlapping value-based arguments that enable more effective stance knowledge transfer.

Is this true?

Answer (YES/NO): NO